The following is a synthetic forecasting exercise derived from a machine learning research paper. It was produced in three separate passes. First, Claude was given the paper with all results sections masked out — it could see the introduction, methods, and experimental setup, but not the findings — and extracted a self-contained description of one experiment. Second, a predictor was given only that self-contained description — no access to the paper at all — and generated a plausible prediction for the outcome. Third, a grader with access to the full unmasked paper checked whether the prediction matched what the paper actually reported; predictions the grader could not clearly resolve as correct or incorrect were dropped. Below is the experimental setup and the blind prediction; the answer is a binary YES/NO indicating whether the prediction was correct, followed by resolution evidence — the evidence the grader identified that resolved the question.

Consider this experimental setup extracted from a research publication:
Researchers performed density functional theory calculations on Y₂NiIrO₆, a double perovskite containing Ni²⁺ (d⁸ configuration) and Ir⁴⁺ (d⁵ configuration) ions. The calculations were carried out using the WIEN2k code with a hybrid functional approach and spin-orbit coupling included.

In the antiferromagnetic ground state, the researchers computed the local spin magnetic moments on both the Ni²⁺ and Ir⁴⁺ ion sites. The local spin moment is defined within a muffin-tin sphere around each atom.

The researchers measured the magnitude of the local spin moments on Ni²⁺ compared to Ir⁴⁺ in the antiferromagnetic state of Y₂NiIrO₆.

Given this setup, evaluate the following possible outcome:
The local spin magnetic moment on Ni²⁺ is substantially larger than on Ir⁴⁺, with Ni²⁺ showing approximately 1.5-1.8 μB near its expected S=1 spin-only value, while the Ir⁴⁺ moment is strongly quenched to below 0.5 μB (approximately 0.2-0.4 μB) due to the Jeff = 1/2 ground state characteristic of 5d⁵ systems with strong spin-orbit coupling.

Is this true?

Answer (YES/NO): NO